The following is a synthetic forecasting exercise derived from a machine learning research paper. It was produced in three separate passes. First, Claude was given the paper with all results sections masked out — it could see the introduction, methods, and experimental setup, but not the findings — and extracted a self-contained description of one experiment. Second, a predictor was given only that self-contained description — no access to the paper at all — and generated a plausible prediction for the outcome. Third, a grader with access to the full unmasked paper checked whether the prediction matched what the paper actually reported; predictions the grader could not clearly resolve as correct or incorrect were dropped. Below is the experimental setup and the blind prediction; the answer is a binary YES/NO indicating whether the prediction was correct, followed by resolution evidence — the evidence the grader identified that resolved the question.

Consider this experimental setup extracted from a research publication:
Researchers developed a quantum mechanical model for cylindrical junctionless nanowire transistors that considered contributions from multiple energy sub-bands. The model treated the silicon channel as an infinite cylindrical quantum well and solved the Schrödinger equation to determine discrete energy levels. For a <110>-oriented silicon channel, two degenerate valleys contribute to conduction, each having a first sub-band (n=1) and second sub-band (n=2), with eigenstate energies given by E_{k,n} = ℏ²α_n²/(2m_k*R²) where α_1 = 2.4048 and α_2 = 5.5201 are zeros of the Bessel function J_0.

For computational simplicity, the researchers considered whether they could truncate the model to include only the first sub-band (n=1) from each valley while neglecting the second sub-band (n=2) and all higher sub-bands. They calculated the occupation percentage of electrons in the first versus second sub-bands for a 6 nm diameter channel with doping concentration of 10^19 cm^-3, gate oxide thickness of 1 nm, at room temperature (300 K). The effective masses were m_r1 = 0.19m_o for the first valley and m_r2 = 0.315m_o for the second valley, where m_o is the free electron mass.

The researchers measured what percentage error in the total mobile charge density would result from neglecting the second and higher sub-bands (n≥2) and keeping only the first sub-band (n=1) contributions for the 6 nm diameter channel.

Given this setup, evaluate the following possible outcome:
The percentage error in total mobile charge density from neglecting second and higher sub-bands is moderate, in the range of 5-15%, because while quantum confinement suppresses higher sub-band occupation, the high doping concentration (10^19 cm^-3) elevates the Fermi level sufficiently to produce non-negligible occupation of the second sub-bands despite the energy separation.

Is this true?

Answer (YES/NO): NO